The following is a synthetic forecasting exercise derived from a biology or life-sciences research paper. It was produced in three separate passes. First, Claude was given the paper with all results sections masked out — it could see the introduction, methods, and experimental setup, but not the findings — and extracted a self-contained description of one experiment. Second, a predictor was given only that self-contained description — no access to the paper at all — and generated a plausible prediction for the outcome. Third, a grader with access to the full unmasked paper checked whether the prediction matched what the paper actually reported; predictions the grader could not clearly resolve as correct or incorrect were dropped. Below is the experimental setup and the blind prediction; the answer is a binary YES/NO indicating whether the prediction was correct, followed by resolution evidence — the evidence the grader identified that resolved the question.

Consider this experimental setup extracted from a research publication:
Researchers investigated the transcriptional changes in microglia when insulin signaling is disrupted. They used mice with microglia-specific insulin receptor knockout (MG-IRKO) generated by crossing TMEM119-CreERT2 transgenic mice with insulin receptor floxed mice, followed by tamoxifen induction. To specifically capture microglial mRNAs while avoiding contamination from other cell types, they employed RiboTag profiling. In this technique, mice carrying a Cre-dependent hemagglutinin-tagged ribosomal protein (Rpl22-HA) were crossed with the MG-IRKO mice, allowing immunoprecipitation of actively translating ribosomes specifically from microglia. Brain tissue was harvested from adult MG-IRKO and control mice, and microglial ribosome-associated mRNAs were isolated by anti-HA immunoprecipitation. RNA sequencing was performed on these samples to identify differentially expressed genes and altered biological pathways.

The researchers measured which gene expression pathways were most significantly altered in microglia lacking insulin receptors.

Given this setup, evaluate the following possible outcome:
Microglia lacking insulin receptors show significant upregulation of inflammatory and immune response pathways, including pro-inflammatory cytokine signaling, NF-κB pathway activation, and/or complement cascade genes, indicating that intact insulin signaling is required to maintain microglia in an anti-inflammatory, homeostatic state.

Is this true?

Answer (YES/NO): YES